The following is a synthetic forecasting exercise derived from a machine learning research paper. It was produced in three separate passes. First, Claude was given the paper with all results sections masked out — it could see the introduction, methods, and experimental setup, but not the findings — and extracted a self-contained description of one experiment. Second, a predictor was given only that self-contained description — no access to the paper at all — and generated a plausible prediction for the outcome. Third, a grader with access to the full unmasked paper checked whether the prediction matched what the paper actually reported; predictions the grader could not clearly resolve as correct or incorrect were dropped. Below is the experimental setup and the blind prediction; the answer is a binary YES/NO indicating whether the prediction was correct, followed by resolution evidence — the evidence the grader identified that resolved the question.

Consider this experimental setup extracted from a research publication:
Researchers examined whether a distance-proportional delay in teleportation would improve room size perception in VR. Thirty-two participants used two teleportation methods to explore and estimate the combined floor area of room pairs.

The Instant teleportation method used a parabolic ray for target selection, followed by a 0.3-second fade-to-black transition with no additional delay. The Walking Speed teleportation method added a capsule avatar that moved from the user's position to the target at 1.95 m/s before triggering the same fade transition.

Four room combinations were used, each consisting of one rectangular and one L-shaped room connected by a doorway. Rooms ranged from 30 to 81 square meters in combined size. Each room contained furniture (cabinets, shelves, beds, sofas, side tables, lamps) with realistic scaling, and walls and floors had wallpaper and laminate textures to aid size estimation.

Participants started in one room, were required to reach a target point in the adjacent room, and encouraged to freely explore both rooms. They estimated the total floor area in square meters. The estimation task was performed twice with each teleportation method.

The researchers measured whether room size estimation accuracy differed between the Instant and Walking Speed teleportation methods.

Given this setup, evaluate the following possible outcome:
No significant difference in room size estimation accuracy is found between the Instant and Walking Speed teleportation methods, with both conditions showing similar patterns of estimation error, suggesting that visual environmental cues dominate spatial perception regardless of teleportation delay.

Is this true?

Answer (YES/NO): YES